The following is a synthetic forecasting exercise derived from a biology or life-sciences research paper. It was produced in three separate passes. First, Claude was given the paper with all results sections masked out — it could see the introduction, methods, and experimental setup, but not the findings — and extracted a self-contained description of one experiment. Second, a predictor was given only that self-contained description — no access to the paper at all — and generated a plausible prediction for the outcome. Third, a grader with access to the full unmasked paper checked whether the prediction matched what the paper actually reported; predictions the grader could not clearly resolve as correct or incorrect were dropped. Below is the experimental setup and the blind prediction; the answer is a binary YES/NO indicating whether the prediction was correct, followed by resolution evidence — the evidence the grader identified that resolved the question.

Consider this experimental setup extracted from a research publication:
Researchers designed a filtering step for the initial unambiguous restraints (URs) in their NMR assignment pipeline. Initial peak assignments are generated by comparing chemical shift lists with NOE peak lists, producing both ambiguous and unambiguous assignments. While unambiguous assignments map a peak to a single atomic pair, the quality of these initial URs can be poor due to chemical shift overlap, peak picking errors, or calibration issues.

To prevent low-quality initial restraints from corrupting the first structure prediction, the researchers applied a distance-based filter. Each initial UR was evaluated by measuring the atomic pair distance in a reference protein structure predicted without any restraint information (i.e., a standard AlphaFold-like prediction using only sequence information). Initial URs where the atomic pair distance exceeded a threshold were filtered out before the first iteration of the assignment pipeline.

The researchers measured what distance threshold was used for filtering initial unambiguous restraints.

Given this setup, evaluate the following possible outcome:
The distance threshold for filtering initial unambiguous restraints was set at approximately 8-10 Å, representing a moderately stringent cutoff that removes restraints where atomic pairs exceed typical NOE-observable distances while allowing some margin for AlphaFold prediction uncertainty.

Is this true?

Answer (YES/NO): NO